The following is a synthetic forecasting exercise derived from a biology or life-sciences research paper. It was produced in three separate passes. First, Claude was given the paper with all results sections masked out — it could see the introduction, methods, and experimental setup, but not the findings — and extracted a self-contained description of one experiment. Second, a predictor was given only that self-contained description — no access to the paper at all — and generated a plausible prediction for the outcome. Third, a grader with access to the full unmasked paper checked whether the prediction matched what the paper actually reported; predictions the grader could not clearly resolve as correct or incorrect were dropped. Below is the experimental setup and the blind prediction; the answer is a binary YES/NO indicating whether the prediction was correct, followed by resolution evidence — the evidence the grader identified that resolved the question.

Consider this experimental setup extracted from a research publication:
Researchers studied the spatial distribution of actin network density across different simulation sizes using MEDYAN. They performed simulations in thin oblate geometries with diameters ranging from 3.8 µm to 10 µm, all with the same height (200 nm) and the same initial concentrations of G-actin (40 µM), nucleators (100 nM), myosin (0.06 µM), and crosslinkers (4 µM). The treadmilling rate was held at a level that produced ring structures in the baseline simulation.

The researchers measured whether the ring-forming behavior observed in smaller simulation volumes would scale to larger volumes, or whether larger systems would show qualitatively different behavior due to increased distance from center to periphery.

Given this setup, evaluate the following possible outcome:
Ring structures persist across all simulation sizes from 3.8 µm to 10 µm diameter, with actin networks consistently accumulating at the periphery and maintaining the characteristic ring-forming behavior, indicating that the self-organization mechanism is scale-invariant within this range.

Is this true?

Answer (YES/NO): YES